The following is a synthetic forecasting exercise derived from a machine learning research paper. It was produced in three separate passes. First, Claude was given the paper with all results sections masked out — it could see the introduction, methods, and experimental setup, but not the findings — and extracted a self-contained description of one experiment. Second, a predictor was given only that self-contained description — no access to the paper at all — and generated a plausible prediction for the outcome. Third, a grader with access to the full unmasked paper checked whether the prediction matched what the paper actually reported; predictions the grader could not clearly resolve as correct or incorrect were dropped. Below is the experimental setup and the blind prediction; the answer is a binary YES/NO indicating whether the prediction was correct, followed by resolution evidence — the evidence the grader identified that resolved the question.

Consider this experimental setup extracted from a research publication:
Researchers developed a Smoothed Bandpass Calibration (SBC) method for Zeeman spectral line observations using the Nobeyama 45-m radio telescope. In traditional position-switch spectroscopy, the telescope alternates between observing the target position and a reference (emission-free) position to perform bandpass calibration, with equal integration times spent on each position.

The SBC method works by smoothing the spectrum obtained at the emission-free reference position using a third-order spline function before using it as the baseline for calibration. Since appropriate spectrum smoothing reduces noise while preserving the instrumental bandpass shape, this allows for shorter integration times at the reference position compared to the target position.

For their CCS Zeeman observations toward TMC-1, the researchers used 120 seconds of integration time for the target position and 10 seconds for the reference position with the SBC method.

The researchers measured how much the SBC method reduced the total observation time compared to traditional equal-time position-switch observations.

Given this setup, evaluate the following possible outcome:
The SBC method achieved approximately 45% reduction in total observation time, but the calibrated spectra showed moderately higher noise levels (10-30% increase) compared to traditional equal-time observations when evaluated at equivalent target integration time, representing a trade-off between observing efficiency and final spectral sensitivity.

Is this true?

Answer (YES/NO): NO